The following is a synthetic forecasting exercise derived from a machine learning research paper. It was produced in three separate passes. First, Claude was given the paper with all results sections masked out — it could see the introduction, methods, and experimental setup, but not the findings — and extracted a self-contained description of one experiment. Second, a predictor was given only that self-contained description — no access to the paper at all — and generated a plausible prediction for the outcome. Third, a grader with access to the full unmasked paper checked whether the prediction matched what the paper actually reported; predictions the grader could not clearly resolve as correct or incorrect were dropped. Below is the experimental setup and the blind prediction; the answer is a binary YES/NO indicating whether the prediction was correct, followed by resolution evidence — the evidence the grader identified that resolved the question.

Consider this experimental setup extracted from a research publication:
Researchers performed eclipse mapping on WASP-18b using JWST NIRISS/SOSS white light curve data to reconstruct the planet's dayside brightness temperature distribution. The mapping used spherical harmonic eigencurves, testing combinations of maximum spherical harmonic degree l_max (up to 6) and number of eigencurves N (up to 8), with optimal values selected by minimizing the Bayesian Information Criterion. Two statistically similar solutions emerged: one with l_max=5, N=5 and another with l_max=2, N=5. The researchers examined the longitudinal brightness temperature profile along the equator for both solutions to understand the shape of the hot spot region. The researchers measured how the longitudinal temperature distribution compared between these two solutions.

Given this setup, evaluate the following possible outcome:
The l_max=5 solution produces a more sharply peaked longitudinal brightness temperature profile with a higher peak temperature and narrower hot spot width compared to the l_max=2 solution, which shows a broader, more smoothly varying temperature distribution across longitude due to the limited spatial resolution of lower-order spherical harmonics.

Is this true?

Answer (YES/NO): NO